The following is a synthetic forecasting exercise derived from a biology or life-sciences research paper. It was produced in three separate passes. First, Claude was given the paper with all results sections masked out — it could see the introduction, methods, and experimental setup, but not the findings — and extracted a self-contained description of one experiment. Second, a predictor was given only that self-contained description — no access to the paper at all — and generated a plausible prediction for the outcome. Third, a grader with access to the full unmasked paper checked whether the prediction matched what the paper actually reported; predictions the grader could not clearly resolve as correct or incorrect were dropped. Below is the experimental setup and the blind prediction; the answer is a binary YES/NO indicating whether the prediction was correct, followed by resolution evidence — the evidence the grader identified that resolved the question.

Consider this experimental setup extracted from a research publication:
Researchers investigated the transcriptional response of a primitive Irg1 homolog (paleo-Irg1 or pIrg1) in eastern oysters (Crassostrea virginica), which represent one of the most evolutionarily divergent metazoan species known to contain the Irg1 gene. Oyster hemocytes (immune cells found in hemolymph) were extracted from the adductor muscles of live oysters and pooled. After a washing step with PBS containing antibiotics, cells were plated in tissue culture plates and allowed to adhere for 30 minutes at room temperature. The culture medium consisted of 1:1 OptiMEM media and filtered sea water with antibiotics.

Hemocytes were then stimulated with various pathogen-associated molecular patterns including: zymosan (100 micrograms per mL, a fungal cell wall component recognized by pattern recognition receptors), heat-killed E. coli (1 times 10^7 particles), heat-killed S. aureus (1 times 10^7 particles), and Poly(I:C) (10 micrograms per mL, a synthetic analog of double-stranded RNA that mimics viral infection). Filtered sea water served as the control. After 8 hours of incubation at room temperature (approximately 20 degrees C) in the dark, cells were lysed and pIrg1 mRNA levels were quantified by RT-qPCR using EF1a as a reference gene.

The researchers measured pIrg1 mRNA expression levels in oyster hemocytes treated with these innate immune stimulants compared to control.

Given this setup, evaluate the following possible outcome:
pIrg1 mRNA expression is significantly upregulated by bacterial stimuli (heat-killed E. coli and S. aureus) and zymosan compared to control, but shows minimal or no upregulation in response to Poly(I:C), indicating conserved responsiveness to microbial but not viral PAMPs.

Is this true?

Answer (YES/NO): NO